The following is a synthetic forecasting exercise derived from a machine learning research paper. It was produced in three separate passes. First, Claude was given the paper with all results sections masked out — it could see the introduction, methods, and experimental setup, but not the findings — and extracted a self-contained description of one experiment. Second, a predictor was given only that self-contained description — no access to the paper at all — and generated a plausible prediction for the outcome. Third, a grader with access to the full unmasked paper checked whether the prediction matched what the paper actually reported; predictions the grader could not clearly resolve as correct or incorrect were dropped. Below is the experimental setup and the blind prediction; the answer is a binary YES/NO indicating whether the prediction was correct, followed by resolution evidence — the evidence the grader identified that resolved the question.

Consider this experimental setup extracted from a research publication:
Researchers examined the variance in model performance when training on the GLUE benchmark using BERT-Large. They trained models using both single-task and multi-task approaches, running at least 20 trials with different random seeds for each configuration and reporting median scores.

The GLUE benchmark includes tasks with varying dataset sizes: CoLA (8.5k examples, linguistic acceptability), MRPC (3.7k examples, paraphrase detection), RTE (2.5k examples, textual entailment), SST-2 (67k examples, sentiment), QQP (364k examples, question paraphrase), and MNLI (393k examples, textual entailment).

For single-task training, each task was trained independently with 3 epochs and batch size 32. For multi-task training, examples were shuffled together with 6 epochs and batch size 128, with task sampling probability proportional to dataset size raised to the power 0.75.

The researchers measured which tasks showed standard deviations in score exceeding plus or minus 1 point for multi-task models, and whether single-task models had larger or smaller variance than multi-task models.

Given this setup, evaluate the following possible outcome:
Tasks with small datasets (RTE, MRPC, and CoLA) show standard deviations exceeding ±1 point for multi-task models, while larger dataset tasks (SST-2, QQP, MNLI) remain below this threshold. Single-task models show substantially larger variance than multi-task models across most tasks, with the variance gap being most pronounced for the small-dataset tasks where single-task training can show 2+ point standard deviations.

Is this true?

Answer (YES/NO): NO